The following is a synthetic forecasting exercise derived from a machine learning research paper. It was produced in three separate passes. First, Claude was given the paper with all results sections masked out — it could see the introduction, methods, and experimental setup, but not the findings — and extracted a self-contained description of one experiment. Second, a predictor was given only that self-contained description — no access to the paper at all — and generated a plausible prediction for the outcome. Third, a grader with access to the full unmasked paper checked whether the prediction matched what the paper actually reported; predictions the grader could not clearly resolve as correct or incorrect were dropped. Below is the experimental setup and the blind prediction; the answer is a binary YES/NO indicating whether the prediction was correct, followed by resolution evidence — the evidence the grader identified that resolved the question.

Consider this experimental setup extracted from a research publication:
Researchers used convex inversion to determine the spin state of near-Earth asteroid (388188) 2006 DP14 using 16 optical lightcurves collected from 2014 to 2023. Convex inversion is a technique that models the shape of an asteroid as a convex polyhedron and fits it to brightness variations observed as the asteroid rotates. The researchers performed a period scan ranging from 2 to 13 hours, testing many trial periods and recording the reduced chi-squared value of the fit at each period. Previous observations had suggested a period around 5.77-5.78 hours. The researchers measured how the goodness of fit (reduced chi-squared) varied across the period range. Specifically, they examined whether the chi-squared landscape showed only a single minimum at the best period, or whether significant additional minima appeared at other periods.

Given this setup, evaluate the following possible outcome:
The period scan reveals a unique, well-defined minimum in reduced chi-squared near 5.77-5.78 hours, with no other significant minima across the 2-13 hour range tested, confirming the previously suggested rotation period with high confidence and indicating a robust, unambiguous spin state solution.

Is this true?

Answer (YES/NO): NO